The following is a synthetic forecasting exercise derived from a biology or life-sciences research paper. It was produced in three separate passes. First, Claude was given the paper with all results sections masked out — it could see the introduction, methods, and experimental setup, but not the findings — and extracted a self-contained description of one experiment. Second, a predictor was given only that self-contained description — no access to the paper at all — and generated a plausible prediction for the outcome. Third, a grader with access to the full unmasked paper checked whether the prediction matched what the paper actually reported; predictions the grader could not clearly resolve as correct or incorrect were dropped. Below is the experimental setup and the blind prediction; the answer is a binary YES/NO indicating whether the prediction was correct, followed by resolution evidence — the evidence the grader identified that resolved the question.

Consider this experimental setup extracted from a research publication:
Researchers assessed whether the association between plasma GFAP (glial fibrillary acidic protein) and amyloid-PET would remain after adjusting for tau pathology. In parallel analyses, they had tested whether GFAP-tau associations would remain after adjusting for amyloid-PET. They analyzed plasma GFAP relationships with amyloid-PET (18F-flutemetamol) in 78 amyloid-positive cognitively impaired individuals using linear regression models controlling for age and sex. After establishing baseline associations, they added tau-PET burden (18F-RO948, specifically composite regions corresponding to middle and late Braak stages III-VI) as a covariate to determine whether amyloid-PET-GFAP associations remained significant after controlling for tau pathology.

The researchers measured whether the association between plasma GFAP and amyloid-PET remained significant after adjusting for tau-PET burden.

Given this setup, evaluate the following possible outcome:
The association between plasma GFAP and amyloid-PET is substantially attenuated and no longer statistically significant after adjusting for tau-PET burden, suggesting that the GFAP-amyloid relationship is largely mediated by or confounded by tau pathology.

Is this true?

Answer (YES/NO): NO